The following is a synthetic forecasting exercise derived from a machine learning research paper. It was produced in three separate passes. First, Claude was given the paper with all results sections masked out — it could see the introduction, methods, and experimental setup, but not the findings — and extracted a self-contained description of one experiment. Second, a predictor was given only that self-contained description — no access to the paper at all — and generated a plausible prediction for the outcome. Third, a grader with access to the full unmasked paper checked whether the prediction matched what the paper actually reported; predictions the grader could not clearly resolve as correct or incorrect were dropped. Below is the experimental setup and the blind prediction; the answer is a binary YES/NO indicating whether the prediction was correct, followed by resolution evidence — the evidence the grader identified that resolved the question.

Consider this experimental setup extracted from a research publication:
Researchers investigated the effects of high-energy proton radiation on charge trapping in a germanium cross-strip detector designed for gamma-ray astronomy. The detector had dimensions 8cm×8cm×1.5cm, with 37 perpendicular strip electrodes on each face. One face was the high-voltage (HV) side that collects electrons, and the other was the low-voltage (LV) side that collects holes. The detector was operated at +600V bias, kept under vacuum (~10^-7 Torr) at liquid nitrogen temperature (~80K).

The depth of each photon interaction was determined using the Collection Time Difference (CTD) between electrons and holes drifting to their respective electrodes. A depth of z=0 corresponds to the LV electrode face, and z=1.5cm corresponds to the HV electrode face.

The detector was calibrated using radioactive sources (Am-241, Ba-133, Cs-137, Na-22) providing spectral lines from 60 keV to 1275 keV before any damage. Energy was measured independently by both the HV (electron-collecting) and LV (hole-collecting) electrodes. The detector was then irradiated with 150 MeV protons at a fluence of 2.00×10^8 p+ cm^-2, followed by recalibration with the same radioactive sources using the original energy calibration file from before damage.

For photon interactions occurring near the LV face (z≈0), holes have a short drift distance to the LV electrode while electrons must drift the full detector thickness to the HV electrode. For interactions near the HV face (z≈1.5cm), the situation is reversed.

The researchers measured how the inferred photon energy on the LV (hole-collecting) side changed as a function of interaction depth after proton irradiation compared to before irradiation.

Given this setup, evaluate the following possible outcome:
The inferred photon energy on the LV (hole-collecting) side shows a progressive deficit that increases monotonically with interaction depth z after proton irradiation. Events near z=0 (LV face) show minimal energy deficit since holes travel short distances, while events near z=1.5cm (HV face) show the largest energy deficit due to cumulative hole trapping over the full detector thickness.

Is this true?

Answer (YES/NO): YES